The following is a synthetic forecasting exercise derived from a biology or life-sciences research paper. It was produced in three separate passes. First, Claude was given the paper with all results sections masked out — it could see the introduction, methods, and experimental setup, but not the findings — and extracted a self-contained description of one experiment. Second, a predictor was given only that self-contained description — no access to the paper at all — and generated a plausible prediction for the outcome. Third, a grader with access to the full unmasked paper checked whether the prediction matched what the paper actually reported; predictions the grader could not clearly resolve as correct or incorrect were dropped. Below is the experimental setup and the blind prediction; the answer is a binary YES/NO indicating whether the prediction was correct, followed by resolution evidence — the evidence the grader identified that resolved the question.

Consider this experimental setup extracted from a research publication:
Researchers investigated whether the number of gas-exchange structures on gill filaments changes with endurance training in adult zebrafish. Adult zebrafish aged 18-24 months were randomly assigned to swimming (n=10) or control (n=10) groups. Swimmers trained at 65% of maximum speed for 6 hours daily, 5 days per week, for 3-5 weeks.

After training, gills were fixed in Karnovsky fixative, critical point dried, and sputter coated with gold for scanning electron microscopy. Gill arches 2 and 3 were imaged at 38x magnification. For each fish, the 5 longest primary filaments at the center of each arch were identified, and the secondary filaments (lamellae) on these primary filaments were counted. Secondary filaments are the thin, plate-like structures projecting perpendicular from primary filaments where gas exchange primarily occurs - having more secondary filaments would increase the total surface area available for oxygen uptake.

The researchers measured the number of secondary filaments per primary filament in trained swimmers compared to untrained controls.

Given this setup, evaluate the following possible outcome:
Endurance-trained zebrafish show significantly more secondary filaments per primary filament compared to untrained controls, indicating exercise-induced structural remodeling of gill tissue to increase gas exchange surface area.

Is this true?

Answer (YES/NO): YES